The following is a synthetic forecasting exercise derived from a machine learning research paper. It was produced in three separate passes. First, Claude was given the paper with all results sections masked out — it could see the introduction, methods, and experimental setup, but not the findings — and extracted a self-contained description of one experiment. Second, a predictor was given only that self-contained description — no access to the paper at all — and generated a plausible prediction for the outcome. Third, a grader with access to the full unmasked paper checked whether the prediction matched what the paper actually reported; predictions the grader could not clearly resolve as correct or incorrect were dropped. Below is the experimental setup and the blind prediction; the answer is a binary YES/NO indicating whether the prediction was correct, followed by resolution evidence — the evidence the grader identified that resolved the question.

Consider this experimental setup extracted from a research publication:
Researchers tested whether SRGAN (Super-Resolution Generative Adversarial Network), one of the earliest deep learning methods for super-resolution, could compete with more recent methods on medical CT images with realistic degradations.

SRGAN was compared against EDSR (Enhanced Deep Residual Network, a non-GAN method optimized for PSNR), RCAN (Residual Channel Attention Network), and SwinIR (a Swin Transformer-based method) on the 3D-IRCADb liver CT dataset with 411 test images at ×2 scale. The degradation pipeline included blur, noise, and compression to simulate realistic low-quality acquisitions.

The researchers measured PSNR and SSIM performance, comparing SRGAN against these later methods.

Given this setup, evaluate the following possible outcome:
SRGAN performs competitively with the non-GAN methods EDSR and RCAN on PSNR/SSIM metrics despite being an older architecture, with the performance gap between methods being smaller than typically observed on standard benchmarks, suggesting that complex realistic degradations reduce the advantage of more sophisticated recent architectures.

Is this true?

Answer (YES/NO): NO